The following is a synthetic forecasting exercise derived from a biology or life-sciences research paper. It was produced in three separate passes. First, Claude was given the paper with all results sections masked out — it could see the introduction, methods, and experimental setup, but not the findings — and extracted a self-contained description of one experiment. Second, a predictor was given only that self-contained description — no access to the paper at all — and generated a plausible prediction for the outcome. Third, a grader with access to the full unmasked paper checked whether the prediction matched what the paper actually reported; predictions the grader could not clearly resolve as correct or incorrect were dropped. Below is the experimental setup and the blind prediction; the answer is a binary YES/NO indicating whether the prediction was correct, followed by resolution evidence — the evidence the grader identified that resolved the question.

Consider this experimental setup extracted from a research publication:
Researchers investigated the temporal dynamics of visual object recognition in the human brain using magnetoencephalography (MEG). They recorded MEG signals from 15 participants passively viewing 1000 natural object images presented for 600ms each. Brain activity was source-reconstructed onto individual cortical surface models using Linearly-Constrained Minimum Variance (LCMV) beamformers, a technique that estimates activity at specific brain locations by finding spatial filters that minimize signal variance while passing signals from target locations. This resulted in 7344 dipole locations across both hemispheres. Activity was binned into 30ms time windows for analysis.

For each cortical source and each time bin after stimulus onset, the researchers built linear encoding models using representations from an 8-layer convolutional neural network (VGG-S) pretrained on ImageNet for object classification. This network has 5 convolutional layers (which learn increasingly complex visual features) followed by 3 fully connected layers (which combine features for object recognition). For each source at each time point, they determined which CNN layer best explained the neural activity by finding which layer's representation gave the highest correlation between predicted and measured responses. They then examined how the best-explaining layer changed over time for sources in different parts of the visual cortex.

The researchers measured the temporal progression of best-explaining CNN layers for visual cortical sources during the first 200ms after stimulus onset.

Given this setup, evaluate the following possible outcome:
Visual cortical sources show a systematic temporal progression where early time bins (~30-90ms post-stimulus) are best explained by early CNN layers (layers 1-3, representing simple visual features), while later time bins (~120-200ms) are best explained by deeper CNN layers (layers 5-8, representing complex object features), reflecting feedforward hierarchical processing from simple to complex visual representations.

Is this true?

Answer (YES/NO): NO